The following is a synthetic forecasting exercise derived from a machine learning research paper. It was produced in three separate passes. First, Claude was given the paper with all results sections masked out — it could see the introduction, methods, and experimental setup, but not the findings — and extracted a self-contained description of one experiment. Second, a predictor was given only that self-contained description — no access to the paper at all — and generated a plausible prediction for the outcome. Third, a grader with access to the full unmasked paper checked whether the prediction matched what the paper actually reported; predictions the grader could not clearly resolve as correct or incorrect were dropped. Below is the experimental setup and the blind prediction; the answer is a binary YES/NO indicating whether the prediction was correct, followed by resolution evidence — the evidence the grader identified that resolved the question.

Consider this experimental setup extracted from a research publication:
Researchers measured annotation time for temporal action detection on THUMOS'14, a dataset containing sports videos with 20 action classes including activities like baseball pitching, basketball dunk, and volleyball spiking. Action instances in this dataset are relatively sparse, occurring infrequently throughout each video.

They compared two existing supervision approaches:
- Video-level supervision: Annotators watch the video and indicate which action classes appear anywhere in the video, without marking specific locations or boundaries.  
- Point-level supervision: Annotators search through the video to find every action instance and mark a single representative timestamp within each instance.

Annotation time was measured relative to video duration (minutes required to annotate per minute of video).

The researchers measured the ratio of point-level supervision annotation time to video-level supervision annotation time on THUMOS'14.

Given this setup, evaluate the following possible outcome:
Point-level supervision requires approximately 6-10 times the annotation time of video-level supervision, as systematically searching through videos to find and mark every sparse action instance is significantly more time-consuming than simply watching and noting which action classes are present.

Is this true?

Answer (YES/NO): NO